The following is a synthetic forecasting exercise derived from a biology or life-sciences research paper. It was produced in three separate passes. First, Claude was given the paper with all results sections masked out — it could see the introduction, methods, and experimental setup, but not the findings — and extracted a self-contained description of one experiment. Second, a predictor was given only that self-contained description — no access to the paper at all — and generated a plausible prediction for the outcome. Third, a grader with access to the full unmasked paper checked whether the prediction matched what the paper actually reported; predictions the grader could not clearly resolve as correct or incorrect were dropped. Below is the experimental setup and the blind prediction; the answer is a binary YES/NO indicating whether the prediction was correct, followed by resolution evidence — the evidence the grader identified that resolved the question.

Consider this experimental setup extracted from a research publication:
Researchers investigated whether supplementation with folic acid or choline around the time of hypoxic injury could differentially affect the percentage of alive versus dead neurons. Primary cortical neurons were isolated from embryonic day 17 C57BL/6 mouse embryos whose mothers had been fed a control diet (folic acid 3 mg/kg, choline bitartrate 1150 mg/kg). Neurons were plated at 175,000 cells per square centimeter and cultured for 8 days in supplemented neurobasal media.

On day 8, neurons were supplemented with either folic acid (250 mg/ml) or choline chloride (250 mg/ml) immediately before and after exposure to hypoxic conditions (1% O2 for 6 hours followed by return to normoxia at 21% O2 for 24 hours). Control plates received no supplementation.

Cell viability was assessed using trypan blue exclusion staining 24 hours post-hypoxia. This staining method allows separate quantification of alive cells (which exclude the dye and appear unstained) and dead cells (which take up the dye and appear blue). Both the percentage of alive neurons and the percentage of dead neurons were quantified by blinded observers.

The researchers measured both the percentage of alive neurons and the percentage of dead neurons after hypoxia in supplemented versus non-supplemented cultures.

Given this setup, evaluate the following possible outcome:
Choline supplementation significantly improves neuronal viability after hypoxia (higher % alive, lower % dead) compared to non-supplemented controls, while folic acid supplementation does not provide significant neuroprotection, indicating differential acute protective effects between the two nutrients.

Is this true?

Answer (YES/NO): NO